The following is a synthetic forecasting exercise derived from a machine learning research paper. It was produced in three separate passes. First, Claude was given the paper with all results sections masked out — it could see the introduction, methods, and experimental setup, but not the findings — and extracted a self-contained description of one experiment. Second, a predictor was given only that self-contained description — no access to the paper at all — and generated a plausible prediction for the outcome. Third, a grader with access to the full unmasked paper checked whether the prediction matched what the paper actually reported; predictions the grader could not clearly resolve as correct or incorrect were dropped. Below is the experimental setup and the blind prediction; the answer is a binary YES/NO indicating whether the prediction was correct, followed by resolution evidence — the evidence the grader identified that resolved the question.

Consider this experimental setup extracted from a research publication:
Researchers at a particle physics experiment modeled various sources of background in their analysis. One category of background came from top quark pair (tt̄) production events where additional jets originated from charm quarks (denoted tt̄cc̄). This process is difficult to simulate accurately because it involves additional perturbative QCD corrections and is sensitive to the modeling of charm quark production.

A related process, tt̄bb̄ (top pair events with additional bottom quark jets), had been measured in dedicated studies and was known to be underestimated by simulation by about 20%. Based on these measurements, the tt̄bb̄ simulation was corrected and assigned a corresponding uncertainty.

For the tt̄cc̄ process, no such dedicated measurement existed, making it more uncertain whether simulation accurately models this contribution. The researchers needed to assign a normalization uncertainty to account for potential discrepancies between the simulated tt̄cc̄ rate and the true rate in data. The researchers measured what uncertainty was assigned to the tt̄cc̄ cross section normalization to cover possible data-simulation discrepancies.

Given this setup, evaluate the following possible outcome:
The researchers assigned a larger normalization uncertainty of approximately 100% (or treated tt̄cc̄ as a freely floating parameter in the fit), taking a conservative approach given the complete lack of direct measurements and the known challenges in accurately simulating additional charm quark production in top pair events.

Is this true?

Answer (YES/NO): NO